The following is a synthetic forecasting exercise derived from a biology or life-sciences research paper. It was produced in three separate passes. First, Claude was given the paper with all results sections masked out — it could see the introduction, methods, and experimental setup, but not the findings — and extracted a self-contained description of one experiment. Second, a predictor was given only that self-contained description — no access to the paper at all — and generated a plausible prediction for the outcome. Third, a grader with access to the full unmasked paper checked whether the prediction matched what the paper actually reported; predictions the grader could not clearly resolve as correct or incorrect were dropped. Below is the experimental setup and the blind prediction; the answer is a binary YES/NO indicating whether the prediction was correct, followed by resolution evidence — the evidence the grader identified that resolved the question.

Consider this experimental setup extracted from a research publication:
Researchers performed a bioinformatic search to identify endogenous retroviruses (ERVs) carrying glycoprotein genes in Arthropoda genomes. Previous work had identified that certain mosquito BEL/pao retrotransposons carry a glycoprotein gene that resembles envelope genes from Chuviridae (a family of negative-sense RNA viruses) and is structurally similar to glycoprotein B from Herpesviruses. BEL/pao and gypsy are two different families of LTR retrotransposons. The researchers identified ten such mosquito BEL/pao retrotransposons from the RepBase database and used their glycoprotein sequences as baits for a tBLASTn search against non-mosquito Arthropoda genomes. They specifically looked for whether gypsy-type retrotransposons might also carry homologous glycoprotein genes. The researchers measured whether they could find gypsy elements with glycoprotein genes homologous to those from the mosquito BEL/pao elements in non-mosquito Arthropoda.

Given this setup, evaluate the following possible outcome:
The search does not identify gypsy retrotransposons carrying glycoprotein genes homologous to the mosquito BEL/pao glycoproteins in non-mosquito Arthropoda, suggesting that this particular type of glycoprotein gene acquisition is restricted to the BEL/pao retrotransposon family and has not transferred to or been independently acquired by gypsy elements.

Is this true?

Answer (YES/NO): NO